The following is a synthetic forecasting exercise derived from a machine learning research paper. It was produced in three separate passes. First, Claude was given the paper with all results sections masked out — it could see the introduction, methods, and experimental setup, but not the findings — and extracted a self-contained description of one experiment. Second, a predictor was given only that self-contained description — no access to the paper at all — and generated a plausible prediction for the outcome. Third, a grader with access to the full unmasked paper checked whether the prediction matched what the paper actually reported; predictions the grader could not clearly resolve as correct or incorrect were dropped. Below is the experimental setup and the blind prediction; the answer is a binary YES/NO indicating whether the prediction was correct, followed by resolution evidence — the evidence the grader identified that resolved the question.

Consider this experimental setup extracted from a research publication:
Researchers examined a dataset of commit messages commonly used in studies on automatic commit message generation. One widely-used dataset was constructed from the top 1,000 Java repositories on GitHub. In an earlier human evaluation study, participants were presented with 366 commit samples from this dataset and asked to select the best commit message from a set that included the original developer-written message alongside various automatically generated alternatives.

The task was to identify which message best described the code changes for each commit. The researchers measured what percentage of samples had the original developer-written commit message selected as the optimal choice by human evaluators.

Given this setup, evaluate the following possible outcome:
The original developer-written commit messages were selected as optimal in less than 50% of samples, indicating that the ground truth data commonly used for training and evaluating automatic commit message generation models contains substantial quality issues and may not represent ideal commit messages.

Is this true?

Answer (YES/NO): YES